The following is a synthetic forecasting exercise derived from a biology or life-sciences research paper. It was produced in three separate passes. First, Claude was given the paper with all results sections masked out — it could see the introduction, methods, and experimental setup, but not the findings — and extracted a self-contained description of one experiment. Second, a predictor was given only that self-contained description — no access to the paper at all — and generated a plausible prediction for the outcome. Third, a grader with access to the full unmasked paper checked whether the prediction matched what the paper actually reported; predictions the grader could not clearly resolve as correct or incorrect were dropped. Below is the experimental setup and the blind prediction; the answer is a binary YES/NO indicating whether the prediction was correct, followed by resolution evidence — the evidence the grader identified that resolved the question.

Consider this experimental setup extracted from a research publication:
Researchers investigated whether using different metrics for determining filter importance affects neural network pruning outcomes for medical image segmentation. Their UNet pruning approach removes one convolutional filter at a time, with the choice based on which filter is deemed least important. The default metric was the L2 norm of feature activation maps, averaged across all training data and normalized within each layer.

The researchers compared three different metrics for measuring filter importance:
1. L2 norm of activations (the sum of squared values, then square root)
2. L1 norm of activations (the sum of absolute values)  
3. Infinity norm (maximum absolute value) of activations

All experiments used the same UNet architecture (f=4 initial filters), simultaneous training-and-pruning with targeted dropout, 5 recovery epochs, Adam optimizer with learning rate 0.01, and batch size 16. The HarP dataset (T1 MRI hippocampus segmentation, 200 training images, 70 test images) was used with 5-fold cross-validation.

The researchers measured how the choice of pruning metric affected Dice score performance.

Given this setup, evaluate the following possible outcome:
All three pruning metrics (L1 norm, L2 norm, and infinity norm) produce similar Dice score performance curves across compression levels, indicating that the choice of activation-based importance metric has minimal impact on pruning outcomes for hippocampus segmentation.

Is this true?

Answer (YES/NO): YES